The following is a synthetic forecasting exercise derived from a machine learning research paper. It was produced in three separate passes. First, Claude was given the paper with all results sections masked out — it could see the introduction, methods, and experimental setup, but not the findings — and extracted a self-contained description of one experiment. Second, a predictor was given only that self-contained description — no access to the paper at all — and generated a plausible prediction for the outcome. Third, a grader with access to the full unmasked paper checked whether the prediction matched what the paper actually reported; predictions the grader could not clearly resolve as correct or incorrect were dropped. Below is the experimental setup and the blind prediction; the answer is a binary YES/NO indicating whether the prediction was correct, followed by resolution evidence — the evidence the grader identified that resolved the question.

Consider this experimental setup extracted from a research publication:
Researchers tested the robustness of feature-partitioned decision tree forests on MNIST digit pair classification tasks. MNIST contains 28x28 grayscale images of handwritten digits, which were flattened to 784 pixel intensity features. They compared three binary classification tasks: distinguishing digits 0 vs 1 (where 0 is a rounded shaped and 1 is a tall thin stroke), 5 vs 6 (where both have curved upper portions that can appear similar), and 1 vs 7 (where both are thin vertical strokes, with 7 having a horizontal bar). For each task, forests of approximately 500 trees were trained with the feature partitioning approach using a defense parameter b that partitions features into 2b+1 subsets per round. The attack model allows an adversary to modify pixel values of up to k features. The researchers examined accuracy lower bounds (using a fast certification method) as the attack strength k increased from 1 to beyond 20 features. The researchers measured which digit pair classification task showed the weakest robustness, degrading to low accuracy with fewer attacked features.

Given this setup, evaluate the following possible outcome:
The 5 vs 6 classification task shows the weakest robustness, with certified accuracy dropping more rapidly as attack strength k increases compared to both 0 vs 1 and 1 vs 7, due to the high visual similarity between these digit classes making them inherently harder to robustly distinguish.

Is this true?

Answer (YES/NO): YES